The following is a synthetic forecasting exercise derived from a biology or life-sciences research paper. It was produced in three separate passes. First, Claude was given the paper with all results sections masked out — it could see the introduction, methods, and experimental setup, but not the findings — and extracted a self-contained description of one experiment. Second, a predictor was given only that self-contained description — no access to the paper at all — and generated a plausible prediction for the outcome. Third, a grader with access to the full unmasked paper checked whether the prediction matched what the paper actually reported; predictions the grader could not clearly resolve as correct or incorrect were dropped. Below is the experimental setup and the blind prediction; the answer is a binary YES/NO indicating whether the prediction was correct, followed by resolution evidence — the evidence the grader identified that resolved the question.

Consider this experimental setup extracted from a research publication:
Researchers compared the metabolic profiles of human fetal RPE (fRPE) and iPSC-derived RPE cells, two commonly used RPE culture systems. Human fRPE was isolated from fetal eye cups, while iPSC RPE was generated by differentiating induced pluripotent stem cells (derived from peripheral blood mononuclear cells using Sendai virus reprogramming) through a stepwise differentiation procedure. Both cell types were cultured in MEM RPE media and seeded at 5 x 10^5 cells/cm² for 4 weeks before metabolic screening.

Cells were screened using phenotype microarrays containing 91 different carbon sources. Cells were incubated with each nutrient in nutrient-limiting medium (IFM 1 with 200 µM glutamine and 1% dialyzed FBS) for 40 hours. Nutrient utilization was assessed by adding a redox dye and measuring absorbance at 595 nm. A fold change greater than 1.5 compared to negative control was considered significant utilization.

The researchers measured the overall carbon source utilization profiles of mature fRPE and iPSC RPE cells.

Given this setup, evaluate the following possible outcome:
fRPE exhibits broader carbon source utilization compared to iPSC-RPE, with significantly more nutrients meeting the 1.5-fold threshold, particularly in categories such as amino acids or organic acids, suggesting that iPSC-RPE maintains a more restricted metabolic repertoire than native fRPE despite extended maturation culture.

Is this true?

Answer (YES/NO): NO